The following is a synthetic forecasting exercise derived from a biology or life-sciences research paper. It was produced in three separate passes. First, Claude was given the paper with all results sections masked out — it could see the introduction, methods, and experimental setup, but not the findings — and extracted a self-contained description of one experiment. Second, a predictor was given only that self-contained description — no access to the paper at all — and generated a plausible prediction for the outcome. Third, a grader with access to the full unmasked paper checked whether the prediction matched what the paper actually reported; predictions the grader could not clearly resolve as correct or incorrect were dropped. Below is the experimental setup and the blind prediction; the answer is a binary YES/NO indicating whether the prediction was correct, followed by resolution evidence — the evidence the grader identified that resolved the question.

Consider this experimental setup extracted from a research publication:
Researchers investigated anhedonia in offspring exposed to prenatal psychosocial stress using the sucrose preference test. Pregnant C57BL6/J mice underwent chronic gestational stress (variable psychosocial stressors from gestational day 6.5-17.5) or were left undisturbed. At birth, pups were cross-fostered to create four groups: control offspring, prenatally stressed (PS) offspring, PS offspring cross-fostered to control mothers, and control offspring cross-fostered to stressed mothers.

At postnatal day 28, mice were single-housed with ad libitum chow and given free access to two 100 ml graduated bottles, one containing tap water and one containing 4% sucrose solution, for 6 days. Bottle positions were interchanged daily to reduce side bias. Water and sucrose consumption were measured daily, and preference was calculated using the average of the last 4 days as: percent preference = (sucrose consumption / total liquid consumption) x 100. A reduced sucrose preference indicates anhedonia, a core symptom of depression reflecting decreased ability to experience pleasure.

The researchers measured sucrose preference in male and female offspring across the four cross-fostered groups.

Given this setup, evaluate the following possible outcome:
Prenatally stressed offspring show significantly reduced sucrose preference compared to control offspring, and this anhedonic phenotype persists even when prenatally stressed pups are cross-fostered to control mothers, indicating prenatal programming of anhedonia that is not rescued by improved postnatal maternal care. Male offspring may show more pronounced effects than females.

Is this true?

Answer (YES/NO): YES